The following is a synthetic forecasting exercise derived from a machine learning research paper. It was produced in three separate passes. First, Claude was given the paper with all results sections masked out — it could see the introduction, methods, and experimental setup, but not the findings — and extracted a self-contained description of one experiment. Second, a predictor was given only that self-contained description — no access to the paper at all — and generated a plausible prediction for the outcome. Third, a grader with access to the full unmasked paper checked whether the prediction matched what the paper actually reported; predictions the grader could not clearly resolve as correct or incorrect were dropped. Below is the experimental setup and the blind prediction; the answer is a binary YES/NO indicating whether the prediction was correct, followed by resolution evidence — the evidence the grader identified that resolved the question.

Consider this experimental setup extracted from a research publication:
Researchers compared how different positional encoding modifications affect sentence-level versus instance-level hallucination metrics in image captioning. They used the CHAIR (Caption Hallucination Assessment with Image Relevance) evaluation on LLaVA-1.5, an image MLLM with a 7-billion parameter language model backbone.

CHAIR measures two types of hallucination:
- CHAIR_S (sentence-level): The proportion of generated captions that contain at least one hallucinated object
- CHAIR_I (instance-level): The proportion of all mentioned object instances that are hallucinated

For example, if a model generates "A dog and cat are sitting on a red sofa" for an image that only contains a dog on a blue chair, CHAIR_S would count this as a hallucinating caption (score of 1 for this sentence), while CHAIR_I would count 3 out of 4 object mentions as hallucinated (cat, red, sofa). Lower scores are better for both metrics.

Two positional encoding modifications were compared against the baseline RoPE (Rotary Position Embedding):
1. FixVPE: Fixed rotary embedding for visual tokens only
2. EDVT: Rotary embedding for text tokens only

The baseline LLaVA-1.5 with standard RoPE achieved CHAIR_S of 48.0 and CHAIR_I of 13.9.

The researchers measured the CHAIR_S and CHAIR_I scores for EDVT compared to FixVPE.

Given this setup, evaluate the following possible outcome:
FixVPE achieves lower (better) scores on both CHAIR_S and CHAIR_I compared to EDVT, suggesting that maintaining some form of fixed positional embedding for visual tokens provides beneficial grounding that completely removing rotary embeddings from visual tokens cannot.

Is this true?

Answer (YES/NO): NO